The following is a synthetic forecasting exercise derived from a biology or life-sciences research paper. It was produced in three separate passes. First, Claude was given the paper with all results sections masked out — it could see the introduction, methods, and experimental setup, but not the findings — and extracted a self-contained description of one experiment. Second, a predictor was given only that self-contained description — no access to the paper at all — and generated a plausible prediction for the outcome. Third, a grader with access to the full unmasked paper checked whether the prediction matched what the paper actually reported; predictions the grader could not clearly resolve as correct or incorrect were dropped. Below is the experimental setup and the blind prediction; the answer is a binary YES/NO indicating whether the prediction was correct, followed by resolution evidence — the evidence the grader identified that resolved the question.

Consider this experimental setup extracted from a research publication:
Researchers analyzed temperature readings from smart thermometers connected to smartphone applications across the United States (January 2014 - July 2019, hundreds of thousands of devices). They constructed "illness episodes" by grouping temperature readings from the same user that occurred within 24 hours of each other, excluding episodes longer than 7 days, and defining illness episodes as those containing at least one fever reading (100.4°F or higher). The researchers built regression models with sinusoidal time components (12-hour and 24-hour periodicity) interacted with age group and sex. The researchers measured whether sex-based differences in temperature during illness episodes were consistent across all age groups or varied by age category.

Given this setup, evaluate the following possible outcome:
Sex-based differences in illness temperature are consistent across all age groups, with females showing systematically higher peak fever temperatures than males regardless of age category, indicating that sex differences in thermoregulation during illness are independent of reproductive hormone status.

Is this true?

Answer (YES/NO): NO